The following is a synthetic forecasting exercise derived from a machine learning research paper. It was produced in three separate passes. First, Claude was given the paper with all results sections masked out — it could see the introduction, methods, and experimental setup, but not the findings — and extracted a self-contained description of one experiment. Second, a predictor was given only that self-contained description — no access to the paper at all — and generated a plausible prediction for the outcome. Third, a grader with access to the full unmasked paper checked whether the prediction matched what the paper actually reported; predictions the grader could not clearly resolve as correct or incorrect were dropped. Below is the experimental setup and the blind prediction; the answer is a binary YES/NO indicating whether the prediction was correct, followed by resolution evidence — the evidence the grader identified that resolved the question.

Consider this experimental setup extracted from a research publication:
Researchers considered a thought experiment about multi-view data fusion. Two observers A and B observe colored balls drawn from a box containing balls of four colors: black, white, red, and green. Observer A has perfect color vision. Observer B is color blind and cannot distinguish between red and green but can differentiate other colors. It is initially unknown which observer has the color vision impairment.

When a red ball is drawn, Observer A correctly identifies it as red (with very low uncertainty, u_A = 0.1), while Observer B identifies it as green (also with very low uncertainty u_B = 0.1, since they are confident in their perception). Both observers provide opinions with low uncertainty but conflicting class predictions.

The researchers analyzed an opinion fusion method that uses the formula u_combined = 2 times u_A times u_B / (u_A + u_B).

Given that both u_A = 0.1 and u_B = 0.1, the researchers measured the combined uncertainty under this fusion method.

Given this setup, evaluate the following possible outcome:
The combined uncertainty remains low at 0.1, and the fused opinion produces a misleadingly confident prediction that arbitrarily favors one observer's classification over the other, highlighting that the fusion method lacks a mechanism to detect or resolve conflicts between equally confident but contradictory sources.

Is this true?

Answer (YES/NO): NO